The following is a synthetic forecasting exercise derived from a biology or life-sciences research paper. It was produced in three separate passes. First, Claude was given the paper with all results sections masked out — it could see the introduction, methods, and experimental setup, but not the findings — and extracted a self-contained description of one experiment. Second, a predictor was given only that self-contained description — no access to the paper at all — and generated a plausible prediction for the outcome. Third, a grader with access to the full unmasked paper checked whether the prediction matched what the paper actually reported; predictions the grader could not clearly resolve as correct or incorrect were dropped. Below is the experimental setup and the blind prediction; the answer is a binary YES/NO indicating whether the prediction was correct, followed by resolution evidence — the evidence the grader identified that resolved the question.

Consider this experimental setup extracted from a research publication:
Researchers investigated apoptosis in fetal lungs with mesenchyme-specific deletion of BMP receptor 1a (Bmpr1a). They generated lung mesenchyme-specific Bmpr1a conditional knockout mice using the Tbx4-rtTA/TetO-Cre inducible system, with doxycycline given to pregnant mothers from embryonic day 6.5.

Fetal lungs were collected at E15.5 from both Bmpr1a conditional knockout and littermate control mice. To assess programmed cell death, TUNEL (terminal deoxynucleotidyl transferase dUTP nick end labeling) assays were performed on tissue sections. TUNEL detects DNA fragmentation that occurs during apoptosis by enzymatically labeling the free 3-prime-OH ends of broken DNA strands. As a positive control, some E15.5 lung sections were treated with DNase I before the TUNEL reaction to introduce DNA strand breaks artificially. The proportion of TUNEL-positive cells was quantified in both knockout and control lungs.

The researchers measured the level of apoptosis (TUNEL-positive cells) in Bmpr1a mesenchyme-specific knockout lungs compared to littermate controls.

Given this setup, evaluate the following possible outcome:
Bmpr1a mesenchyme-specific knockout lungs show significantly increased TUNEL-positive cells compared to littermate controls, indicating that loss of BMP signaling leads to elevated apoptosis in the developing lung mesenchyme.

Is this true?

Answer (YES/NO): NO